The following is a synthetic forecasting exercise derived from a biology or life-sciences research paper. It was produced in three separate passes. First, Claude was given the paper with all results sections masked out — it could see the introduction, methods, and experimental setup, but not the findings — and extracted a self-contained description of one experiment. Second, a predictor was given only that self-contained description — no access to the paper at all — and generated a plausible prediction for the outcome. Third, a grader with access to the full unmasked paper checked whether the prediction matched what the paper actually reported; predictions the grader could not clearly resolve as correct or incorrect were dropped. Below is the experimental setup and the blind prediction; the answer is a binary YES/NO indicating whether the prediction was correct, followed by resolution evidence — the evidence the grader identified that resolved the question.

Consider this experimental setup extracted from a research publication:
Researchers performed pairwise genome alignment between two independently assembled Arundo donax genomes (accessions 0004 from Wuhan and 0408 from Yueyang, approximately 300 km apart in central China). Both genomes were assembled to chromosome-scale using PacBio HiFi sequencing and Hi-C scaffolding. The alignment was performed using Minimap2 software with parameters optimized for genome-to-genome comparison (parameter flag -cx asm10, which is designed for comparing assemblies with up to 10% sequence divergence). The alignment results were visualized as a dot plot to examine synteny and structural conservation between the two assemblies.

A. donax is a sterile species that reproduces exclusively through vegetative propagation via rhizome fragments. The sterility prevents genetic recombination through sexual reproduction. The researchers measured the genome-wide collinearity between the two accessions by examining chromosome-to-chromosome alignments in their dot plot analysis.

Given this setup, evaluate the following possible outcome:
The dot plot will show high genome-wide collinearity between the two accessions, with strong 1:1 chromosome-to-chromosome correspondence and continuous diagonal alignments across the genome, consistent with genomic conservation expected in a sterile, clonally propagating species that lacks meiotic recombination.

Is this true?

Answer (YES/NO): NO